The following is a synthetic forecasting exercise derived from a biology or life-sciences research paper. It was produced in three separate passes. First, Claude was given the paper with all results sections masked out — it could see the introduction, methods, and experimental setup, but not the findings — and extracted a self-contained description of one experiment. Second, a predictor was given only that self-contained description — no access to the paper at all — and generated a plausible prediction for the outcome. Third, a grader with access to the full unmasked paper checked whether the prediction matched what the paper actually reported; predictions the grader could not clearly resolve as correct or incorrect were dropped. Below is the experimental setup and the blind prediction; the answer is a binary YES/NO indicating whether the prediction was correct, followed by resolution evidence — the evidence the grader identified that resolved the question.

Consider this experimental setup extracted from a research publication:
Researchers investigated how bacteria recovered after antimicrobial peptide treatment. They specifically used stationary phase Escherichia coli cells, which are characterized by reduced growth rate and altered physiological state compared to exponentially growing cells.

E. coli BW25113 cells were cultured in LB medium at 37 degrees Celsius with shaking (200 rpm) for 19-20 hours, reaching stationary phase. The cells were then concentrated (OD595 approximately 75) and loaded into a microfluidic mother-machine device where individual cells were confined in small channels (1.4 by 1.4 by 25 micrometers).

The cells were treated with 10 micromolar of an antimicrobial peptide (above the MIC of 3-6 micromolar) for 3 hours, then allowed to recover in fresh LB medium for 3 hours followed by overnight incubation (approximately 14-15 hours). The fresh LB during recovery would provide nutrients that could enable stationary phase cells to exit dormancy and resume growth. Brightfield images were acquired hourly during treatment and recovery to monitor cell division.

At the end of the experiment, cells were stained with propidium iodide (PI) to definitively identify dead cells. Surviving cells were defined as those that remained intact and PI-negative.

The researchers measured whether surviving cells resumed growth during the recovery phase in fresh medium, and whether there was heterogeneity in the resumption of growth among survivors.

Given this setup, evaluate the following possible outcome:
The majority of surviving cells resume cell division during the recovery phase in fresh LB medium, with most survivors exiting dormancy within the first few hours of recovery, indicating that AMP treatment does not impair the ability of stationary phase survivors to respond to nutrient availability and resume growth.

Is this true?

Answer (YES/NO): NO